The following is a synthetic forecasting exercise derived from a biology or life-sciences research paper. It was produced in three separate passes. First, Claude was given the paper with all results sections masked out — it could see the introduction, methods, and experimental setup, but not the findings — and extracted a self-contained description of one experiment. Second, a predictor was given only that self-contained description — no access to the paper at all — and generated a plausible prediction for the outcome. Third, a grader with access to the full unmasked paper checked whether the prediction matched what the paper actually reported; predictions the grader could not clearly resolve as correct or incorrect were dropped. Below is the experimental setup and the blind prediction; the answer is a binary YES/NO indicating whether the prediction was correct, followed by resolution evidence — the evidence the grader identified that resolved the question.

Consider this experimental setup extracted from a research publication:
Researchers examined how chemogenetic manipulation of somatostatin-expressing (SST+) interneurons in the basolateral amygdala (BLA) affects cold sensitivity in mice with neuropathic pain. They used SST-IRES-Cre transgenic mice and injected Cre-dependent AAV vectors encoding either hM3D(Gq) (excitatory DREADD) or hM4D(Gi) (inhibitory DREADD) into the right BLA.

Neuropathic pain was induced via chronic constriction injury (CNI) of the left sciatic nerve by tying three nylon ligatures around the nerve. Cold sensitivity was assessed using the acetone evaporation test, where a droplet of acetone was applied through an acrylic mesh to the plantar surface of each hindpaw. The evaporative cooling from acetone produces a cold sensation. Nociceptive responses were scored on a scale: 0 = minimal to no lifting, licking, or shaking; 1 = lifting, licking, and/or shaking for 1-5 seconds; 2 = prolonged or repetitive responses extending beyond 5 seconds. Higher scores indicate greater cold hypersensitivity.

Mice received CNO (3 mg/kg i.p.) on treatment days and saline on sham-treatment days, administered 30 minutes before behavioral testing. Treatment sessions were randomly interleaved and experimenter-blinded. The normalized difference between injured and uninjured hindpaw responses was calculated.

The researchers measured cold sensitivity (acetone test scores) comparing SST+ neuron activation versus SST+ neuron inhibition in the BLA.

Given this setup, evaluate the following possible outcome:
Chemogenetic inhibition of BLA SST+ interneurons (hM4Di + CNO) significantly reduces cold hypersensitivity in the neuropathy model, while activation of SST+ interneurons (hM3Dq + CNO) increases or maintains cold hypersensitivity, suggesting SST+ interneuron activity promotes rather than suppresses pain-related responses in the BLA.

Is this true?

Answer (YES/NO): NO